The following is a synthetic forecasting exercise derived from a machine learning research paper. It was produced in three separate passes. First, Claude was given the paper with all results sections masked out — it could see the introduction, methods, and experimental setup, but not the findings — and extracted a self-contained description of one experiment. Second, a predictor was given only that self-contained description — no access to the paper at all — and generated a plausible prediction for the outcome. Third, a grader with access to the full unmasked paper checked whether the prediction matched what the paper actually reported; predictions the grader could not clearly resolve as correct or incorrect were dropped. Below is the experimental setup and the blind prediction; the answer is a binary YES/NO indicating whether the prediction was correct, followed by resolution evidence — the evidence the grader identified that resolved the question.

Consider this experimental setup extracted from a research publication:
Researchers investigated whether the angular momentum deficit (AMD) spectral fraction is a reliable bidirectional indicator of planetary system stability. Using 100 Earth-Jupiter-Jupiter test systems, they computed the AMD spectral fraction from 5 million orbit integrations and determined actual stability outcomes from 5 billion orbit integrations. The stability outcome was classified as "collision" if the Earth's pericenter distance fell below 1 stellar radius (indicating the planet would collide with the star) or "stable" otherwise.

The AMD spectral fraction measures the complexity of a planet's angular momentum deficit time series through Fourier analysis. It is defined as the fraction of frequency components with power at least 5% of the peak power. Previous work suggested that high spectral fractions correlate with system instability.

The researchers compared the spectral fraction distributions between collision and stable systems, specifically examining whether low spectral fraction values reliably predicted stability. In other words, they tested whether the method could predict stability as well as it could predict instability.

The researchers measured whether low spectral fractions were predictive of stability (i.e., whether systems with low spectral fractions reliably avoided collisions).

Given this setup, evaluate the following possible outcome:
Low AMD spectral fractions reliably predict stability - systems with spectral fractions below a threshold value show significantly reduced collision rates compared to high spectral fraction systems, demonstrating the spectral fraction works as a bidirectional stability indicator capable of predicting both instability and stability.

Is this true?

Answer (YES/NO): NO